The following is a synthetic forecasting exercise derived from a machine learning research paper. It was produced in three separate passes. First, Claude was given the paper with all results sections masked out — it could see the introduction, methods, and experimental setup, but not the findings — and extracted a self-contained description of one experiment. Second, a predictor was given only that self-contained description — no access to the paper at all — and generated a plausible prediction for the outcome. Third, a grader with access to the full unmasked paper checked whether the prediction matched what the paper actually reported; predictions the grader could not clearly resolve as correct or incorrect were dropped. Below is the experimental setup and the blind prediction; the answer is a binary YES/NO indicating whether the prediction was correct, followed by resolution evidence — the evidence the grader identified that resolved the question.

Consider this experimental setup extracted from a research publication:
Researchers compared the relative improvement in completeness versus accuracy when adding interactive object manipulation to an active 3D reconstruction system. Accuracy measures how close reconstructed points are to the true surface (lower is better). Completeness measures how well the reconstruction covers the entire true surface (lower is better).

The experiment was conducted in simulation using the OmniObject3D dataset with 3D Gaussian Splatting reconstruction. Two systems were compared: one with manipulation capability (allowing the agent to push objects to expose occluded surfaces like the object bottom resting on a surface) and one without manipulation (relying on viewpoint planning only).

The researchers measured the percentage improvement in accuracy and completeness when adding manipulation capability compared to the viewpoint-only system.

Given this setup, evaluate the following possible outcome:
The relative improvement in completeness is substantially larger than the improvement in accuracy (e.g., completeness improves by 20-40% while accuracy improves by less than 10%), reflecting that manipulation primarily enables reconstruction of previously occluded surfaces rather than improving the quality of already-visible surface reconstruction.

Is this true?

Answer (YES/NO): NO